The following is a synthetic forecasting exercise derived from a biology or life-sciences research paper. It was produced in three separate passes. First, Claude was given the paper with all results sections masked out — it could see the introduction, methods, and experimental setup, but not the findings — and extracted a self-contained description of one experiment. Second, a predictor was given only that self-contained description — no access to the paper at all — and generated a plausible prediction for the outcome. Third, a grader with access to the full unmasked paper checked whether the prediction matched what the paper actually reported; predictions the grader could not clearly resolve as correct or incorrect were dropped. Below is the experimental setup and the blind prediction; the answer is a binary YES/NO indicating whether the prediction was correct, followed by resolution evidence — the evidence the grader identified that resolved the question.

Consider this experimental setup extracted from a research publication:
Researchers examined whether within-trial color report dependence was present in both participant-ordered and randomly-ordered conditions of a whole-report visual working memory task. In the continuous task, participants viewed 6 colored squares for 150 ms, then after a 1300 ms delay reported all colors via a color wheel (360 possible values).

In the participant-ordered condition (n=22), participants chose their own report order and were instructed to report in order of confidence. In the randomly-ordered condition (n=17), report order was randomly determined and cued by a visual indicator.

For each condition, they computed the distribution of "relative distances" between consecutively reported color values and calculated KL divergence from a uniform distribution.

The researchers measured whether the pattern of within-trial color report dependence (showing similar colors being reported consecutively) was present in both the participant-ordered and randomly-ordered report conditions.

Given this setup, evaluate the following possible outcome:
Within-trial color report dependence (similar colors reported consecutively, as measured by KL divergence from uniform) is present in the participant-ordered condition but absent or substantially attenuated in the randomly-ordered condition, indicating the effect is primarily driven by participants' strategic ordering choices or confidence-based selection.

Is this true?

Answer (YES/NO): NO